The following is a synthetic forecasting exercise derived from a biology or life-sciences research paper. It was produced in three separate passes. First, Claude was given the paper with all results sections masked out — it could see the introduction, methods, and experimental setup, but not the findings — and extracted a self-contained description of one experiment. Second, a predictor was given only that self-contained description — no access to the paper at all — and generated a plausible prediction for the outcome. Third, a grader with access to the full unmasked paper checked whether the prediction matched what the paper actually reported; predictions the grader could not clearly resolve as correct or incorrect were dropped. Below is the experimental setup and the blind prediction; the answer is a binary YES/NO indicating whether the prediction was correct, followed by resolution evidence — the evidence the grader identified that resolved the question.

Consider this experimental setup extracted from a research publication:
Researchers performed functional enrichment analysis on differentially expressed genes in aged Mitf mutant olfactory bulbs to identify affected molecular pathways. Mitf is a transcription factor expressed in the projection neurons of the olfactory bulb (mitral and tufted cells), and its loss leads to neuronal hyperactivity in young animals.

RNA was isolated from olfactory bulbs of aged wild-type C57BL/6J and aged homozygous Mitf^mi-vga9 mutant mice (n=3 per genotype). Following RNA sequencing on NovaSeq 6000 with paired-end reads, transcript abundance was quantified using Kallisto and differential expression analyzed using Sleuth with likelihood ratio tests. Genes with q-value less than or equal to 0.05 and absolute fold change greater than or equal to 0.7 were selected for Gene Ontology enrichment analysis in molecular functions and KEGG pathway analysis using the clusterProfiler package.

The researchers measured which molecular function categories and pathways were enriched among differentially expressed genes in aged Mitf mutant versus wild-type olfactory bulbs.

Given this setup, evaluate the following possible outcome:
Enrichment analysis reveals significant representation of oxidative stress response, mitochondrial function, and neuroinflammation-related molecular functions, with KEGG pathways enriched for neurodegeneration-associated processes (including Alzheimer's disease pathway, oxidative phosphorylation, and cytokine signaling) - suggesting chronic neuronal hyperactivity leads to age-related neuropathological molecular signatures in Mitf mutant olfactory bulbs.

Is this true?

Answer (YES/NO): NO